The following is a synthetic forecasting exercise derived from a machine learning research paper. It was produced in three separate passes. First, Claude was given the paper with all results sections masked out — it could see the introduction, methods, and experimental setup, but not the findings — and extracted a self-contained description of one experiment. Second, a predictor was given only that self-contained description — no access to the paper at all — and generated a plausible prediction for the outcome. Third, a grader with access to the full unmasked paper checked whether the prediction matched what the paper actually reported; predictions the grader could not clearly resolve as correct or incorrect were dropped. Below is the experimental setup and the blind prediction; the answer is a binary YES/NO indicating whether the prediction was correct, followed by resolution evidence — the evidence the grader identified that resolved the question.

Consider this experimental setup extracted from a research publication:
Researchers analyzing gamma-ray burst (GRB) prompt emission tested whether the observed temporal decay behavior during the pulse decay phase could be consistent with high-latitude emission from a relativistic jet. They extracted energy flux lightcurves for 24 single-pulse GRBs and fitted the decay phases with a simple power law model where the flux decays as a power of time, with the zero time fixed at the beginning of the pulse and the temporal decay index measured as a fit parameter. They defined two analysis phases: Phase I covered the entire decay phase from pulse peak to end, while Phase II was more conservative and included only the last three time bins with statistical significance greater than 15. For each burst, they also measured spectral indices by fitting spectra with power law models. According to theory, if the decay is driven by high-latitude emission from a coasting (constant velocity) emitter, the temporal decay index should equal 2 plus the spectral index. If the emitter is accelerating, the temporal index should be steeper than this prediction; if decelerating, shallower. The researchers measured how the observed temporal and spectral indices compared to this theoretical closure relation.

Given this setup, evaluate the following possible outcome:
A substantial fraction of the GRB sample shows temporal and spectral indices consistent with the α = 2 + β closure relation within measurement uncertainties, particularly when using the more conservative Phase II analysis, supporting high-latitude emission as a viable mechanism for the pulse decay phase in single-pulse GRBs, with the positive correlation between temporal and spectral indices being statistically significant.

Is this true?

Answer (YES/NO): YES